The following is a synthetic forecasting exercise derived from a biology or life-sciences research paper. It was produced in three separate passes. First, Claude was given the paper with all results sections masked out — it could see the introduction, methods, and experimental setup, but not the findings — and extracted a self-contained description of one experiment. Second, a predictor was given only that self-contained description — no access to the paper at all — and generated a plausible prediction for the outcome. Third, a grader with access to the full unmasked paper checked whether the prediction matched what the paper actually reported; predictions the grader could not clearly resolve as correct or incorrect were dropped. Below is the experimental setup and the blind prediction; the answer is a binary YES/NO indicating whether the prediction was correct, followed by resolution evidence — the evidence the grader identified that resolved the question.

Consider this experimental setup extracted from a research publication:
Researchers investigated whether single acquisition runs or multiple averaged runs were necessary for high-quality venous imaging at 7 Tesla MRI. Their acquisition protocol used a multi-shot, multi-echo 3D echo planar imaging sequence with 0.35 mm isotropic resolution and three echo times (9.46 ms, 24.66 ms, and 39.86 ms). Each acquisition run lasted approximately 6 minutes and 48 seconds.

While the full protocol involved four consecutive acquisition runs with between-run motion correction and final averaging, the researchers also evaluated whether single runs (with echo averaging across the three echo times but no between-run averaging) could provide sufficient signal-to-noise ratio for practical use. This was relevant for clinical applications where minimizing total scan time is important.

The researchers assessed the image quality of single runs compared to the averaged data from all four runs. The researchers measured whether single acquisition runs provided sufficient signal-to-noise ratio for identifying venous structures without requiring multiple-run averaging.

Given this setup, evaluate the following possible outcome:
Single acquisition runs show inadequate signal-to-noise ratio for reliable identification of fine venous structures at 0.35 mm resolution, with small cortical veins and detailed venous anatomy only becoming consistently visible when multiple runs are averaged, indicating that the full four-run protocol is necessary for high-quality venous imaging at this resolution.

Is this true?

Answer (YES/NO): NO